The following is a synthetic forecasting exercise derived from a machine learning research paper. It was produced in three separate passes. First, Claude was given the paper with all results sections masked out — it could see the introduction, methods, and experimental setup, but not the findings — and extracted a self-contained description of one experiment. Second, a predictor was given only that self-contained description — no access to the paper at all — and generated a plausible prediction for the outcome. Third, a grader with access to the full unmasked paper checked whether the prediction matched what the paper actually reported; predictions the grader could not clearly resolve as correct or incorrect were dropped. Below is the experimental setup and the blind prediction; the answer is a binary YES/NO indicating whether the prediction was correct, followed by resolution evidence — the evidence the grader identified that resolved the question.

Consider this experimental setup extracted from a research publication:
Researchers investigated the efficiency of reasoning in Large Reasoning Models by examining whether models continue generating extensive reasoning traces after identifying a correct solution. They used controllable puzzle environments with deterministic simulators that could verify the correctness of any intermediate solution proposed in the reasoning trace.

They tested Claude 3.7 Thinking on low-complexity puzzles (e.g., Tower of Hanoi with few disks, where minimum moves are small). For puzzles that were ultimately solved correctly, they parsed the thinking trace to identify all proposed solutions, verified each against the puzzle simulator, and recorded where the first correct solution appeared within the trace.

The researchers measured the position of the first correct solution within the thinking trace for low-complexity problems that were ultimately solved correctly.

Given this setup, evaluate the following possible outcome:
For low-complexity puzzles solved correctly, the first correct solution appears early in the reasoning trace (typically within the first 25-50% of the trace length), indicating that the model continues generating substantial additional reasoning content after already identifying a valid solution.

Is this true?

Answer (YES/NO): YES